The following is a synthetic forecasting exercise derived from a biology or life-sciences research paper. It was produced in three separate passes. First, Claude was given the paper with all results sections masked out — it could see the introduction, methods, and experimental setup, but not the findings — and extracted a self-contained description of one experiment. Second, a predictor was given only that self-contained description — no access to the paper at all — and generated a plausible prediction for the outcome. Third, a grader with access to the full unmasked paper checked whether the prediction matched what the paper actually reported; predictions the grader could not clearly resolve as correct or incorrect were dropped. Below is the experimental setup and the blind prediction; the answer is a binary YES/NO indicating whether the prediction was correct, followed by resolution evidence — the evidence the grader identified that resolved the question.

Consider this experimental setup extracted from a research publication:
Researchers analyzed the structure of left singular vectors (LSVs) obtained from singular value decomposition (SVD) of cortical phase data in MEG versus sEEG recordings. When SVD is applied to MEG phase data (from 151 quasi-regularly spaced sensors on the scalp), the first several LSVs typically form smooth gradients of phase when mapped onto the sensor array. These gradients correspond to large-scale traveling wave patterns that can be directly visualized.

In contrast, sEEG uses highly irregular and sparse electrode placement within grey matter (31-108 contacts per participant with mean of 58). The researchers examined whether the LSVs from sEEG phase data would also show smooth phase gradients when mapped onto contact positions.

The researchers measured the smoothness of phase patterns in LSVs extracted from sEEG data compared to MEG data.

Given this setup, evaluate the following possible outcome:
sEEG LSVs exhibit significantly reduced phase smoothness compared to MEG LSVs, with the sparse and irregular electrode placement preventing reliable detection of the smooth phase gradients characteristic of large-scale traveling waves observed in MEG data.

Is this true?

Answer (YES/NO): NO